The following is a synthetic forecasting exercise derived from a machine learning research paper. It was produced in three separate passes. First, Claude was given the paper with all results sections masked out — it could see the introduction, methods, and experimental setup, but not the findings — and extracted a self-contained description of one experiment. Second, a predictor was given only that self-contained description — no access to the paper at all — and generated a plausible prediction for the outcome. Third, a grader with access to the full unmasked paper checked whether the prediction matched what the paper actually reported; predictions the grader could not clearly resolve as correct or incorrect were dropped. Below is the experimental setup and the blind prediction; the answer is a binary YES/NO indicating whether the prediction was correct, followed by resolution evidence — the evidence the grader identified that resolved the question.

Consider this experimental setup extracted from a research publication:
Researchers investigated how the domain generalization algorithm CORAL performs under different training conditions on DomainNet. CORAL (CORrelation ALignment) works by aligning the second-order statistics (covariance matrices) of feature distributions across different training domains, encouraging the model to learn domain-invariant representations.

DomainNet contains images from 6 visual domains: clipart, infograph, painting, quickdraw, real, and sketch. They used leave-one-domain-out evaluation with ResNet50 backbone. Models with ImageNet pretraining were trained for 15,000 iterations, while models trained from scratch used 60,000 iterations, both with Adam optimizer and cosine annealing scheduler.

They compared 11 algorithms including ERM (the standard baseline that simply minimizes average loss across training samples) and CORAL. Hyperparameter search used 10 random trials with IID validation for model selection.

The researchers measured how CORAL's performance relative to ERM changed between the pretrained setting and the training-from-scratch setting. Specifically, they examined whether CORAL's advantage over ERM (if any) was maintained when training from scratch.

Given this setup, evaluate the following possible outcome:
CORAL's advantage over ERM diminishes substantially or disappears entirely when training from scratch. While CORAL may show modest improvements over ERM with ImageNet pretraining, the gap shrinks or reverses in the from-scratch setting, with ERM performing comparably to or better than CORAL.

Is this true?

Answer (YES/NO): YES